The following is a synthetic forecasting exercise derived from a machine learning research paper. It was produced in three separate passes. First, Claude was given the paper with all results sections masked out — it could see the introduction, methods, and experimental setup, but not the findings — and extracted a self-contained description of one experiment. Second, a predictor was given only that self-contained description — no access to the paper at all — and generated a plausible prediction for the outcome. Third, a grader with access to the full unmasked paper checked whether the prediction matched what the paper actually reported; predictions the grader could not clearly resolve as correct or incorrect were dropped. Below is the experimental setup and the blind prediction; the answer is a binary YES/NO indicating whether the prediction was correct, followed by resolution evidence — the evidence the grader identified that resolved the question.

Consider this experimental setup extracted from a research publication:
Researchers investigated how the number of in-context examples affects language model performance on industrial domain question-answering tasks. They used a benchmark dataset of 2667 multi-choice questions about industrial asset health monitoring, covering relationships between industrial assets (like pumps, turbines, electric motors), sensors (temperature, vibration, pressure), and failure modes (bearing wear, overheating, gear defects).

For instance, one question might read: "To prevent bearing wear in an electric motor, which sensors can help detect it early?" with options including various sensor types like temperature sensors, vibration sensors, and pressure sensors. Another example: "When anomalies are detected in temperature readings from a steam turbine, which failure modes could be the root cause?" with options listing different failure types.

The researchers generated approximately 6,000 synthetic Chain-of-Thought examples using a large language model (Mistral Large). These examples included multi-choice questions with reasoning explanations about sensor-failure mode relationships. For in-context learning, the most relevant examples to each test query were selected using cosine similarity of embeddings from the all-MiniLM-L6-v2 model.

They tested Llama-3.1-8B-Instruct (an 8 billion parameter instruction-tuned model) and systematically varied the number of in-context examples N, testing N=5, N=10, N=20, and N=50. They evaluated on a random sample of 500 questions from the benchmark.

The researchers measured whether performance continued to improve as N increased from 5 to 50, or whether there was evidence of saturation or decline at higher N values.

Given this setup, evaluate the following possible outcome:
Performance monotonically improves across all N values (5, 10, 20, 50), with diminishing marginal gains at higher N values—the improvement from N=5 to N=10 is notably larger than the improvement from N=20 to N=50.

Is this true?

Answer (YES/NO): NO